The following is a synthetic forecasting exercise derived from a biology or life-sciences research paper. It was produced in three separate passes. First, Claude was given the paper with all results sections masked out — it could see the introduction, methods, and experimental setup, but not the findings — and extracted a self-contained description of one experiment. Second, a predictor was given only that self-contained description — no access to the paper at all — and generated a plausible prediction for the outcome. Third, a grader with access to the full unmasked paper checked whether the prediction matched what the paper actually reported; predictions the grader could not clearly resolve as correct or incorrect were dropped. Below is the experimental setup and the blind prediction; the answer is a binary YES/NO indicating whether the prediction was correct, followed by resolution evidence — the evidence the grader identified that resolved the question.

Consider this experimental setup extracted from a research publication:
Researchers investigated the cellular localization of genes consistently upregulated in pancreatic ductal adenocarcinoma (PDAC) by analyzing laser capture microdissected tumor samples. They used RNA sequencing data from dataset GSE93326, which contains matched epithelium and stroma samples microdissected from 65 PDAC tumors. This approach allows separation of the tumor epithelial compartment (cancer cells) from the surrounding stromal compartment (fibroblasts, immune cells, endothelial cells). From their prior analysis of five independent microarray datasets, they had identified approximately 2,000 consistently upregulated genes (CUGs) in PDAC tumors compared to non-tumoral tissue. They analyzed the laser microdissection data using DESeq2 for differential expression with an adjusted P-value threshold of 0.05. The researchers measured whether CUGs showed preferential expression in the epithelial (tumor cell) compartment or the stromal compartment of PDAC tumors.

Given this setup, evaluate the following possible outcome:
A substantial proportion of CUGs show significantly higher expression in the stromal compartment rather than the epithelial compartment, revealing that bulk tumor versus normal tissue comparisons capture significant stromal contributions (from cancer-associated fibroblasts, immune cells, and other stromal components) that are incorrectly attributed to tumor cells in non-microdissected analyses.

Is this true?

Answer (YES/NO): NO